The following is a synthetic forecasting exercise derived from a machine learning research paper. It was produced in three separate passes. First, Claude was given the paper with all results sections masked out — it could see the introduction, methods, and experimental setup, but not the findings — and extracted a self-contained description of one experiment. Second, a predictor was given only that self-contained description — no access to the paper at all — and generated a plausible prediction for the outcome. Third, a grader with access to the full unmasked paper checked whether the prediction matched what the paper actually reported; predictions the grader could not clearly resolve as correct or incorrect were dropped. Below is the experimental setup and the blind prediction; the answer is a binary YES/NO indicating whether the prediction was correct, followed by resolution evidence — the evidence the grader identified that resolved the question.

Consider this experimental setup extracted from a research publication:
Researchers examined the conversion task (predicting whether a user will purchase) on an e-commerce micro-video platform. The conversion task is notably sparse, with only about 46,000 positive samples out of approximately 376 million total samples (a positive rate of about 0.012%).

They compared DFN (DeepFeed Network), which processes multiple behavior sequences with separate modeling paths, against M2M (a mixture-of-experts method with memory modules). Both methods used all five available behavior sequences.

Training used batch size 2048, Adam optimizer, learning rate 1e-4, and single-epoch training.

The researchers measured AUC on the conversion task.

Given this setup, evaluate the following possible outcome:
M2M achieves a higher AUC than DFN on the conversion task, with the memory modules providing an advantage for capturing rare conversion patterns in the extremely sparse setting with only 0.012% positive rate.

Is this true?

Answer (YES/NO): NO